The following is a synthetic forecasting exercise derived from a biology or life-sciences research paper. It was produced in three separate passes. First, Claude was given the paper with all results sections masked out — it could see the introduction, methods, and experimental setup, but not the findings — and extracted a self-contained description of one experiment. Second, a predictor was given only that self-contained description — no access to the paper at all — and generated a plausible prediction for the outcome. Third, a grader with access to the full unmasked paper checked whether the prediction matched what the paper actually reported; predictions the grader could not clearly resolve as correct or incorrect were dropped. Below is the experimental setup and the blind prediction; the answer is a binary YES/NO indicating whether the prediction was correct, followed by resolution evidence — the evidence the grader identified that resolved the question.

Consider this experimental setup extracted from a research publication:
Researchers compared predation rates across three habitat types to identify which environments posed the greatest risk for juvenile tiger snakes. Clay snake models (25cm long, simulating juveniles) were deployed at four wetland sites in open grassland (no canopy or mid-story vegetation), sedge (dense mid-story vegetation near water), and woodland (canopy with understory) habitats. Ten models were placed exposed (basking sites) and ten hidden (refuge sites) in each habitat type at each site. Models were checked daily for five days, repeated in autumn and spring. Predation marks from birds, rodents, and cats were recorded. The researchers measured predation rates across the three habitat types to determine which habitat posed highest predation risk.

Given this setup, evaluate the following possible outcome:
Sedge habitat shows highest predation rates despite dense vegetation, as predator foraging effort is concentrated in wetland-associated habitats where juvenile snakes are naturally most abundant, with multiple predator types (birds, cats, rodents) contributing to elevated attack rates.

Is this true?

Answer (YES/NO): NO